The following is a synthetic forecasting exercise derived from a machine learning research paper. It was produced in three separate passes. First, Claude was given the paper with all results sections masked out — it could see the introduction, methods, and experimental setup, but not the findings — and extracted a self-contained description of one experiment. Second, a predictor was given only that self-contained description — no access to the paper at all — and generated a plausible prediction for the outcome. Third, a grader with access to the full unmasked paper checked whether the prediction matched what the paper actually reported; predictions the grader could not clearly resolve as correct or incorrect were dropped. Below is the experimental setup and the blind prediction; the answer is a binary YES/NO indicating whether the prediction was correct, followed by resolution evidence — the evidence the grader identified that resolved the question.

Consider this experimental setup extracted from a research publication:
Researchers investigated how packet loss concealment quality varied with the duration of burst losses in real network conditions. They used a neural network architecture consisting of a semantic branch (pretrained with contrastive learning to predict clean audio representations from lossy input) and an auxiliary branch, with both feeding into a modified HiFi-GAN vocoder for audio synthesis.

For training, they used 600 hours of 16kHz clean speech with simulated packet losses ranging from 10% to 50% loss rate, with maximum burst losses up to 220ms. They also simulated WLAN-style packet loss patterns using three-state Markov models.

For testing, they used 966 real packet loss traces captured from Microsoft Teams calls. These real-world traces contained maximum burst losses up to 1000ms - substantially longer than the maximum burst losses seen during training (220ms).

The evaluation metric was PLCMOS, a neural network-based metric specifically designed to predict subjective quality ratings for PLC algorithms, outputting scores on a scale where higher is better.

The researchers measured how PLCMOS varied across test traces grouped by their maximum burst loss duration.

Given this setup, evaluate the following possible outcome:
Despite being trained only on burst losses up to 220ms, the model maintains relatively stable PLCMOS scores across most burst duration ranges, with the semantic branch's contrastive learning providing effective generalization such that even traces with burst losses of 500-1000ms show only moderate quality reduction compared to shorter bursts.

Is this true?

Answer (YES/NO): NO